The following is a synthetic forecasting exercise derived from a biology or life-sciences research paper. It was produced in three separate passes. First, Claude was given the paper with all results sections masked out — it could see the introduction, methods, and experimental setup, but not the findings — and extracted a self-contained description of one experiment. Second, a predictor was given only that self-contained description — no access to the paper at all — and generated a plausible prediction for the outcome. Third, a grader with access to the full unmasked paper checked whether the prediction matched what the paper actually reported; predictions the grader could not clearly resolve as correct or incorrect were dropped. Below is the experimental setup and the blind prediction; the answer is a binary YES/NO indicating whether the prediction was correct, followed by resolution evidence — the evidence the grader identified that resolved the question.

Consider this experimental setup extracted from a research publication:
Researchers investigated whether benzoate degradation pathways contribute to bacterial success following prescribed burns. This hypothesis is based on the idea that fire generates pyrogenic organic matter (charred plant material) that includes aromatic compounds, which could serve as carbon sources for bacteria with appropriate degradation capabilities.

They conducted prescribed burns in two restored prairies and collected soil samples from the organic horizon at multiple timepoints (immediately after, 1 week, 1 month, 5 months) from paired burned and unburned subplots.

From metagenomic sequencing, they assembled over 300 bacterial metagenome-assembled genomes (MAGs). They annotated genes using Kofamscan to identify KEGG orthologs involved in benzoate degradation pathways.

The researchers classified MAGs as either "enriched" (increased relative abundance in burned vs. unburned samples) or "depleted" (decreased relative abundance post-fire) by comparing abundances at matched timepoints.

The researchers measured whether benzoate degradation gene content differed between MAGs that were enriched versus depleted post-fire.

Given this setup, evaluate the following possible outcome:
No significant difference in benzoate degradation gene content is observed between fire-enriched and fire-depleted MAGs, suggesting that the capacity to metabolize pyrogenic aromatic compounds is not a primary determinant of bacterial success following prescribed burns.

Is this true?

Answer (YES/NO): NO